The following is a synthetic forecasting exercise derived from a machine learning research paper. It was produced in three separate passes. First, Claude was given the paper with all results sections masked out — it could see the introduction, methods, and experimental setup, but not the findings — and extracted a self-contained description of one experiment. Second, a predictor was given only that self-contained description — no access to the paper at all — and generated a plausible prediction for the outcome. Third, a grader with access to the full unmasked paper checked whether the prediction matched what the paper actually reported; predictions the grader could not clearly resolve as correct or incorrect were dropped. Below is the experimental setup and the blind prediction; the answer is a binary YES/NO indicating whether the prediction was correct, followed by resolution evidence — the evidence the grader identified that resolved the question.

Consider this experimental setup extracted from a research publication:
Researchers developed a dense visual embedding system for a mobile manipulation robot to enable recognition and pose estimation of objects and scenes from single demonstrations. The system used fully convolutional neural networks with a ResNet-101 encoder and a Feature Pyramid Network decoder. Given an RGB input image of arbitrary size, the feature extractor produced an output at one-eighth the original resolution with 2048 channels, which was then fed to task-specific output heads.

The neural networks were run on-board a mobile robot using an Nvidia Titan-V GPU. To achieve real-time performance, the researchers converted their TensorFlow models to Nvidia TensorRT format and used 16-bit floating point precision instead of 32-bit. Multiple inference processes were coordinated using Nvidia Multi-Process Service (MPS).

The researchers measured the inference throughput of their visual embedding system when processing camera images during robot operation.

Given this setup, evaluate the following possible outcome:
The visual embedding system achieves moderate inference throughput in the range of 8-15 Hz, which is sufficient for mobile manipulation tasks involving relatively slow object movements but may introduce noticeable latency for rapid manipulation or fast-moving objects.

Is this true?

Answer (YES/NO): NO